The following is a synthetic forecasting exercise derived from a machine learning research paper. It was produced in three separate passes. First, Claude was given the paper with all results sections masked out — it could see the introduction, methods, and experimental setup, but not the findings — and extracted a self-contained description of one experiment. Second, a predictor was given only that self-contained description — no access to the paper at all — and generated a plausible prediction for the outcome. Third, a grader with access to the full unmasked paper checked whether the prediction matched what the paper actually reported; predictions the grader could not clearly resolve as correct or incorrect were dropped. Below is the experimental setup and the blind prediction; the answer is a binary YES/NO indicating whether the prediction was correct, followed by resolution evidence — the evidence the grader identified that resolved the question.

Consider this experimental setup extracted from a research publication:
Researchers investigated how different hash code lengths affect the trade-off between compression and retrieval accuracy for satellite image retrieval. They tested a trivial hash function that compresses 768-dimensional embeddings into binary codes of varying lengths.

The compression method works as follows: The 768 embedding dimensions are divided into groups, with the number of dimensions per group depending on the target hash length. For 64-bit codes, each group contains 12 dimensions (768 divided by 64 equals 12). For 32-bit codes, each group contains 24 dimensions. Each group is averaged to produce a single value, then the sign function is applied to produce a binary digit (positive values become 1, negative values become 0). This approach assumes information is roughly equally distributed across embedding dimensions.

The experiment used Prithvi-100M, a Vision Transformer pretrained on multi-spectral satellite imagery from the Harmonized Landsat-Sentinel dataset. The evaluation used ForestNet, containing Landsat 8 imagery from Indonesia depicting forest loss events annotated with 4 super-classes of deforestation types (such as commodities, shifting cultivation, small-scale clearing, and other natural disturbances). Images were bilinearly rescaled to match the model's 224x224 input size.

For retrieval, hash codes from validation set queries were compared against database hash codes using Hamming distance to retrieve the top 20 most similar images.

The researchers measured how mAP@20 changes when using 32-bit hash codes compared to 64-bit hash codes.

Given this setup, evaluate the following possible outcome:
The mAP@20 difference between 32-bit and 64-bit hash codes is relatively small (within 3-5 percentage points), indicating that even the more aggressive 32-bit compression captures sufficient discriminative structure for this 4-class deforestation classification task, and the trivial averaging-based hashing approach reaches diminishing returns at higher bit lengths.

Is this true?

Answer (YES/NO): NO